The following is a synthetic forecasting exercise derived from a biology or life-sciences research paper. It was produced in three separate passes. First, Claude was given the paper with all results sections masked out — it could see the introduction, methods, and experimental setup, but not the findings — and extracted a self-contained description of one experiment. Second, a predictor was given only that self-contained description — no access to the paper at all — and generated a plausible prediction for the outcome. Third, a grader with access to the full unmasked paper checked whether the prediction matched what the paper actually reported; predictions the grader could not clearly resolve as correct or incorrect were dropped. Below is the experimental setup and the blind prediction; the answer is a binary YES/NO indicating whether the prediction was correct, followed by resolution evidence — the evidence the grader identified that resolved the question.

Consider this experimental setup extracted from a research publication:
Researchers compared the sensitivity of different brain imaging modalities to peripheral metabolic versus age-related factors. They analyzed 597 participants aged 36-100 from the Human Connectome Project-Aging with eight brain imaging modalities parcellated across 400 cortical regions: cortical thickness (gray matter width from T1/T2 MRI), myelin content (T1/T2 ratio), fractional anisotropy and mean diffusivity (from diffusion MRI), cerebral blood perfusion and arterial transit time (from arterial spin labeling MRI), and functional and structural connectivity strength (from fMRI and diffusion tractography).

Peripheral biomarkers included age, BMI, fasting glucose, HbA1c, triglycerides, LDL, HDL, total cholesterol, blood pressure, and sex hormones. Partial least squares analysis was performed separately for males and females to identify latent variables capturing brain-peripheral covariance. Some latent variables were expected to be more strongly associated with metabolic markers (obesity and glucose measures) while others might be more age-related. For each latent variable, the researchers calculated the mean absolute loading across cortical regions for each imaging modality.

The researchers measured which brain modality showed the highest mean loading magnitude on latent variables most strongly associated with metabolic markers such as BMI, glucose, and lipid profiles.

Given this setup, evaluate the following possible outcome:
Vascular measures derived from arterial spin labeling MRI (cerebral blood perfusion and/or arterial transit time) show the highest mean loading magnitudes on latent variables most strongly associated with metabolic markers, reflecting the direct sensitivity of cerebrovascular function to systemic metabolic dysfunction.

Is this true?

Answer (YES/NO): YES